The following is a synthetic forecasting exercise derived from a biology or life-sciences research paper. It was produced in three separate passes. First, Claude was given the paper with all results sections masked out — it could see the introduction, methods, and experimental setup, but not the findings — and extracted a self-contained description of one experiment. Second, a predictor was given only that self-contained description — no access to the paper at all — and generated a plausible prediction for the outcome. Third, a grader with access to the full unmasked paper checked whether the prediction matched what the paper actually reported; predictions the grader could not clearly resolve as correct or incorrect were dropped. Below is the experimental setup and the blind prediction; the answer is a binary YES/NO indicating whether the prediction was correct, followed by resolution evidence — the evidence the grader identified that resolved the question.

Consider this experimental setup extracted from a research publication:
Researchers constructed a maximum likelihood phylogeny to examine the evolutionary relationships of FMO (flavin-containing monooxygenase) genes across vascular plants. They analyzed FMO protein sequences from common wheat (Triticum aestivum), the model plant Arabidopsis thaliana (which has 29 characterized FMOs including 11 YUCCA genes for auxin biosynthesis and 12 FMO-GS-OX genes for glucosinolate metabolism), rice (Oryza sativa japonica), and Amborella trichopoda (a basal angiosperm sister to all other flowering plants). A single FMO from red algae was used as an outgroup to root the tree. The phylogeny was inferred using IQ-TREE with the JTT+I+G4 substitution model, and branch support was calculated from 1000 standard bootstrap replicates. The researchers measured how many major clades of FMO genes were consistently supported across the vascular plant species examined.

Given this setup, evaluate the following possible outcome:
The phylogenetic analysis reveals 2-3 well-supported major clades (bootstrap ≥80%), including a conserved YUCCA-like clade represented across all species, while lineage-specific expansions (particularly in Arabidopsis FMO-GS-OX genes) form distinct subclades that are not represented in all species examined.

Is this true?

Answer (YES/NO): NO